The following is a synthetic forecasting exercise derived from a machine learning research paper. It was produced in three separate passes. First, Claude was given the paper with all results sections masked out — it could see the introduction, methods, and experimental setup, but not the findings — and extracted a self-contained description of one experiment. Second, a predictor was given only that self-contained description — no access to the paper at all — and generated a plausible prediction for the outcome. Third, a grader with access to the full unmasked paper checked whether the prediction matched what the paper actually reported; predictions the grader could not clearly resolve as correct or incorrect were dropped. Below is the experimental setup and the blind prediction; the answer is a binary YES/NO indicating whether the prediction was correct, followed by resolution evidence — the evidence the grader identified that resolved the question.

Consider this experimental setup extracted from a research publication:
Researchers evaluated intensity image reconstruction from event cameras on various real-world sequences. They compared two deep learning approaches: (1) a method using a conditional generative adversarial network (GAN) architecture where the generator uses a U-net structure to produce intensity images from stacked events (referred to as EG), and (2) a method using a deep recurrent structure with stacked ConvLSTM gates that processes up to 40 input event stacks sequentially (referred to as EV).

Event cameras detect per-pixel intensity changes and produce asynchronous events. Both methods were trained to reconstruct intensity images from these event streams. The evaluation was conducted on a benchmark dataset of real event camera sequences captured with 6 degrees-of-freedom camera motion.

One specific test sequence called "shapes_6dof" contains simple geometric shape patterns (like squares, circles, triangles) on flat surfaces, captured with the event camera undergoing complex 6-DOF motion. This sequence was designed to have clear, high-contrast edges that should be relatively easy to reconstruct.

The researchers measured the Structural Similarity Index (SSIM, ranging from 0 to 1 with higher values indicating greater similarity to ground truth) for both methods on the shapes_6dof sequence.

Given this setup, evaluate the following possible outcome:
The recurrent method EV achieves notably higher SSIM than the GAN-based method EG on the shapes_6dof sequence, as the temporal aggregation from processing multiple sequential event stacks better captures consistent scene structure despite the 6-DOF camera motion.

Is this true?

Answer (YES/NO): YES